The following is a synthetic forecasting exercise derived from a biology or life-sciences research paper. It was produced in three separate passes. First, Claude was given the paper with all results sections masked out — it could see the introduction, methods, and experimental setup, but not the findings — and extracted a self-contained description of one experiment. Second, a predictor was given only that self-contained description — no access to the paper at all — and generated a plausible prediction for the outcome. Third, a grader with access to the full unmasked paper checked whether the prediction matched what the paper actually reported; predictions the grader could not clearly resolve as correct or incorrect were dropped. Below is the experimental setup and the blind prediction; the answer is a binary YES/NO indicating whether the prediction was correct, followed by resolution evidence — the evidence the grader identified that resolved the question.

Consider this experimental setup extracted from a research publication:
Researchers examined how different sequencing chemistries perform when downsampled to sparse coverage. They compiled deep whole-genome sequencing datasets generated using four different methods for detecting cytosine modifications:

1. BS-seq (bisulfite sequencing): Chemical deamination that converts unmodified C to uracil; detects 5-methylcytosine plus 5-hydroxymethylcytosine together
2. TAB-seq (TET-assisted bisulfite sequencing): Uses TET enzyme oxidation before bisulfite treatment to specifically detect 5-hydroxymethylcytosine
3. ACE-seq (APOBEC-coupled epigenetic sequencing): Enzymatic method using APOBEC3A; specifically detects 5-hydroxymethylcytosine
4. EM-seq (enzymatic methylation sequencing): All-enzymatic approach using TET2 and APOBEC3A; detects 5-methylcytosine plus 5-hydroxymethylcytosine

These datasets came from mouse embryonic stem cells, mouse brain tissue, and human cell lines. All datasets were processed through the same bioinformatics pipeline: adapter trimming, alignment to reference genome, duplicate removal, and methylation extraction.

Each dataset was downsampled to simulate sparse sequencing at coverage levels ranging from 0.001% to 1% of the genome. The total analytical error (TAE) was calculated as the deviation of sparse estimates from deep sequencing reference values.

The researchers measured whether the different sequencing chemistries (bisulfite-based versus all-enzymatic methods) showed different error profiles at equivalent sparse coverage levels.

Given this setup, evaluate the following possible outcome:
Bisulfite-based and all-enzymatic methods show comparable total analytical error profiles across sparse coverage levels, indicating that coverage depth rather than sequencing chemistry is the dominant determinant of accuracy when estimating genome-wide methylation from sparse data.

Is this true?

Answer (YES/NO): YES